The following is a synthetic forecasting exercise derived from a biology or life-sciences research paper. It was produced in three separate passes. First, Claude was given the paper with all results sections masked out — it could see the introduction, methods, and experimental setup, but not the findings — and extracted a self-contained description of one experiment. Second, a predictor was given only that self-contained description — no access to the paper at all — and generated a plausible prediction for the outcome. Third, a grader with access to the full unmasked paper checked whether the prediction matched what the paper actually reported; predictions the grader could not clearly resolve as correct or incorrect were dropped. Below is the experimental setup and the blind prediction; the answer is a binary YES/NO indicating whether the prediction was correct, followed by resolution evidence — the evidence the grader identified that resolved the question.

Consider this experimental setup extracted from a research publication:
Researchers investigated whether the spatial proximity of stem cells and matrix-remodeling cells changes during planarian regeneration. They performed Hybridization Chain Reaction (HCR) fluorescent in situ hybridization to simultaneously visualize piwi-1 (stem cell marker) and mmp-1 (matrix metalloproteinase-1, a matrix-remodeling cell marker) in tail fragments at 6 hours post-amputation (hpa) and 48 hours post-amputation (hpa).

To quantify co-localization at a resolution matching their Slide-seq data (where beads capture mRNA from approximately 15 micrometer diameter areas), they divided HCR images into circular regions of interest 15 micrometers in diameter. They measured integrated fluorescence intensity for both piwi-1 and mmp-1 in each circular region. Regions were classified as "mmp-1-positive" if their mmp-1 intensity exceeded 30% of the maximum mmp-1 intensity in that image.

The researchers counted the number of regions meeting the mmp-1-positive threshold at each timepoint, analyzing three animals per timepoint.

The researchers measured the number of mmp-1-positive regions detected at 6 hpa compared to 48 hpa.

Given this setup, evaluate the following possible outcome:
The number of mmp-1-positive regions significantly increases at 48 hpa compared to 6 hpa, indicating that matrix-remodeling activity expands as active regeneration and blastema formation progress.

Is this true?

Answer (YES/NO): NO